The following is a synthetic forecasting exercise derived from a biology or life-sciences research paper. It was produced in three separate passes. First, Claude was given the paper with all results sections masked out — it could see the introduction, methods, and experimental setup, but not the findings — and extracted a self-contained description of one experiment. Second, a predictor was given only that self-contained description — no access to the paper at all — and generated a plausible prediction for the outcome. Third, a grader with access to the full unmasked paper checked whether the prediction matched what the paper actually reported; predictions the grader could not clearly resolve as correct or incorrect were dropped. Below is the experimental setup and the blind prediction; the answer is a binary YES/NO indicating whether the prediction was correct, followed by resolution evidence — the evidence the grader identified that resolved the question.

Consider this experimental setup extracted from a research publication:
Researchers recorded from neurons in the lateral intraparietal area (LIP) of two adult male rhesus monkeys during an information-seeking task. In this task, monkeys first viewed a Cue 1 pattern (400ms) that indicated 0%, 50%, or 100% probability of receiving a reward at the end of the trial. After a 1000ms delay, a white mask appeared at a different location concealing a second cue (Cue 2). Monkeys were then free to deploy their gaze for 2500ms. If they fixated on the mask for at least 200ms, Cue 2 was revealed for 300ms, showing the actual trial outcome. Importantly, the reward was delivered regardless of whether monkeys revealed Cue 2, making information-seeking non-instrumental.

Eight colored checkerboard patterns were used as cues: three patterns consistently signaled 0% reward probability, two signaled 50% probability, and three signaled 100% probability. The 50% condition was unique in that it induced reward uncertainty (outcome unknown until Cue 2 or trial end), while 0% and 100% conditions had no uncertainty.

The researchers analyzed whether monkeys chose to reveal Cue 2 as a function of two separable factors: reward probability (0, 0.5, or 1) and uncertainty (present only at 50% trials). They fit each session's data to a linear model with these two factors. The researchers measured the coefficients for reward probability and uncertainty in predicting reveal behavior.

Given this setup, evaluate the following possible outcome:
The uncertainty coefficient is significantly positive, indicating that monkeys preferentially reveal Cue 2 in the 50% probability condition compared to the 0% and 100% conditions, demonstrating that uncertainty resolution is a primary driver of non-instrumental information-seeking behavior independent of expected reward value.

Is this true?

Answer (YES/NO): YES